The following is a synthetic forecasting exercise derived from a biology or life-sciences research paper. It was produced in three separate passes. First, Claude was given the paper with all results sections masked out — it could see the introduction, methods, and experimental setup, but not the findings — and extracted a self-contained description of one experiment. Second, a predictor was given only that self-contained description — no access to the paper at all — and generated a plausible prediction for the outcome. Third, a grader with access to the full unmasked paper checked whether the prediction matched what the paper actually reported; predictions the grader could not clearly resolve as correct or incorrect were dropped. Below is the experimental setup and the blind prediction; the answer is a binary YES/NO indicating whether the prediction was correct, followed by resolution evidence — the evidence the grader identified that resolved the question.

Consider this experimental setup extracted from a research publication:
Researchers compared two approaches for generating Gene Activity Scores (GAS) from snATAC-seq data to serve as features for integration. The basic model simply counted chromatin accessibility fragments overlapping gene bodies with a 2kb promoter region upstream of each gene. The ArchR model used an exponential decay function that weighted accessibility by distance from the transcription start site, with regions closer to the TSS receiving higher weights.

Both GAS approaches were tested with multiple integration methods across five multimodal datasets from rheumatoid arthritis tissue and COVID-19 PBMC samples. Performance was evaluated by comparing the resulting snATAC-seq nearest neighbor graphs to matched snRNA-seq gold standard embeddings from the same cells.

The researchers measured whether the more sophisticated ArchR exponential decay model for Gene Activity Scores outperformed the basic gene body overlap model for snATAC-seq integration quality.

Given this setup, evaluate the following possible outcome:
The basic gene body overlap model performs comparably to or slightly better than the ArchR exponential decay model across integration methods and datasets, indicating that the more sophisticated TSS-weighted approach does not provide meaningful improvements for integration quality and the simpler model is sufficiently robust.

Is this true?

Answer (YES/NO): NO